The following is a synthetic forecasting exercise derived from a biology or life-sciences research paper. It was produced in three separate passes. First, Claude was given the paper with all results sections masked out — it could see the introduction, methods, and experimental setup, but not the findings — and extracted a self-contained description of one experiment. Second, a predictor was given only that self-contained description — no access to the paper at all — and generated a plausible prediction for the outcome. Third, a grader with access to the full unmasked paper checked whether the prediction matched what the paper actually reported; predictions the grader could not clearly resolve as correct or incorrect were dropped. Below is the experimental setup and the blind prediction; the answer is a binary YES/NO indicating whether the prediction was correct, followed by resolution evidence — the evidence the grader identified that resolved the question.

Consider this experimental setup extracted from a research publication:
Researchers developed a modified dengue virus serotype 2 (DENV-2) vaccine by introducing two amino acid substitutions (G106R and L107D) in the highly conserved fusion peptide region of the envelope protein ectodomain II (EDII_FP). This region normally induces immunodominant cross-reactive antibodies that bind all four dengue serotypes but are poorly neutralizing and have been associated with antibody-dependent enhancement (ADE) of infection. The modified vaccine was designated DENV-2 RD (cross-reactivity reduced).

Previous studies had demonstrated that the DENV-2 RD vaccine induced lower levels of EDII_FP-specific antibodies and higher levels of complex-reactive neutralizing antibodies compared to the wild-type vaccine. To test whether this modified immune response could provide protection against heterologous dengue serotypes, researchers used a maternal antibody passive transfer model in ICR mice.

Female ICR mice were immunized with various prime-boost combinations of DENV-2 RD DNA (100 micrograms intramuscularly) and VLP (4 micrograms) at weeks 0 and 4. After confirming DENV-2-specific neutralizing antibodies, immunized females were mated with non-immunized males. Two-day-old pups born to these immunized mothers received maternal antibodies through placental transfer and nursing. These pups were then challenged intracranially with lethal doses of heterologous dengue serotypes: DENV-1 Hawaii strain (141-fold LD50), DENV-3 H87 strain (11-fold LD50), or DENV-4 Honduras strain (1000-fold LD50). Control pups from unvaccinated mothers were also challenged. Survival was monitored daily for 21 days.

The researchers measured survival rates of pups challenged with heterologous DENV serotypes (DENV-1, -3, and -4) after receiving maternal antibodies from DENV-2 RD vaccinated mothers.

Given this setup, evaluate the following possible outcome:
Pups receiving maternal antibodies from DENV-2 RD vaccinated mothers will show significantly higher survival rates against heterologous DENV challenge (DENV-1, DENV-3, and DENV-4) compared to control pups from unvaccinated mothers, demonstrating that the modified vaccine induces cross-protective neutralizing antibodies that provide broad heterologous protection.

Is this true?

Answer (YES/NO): NO